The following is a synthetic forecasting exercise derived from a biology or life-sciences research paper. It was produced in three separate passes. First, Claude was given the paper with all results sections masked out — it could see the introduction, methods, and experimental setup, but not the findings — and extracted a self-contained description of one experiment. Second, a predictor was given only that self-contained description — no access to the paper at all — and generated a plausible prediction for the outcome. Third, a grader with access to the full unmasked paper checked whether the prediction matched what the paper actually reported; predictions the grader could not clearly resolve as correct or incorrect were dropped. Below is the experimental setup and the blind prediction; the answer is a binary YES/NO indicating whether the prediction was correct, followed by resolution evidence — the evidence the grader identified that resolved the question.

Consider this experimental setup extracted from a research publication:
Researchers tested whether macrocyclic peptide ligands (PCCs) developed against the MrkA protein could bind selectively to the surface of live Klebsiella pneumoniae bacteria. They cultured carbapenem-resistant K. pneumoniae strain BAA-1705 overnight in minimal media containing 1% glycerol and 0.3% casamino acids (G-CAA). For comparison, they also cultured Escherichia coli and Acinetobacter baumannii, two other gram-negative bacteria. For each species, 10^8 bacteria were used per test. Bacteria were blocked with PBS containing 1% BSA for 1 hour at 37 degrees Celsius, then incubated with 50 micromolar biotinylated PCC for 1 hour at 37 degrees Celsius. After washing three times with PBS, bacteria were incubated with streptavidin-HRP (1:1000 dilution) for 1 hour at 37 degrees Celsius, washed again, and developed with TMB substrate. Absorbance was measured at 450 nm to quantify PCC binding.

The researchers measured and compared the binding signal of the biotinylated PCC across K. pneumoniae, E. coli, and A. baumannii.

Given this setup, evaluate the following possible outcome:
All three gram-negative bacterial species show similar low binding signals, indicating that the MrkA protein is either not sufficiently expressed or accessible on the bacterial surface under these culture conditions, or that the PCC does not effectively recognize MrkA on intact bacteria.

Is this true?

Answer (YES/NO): NO